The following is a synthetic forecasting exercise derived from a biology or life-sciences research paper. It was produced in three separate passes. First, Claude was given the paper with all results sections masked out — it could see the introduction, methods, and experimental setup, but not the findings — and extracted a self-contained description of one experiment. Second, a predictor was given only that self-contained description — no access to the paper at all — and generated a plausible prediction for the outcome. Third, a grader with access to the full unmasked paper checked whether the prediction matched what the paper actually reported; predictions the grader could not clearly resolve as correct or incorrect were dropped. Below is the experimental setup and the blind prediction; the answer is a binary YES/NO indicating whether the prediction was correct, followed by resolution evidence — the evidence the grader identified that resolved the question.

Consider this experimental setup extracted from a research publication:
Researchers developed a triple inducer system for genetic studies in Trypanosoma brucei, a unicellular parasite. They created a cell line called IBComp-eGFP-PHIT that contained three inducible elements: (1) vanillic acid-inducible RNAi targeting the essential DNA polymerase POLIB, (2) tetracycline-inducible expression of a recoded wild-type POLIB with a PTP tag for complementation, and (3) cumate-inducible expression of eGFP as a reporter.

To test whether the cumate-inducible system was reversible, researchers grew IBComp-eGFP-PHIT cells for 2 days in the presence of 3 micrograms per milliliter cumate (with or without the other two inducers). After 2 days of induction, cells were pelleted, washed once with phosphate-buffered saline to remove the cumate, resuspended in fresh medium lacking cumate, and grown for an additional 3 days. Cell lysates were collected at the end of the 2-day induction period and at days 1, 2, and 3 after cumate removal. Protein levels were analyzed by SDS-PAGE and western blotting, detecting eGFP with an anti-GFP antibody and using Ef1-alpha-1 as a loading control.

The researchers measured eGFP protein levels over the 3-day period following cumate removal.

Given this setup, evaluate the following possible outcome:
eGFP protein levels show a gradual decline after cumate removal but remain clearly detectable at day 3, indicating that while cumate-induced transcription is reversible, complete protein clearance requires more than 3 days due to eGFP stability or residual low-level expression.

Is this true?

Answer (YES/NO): NO